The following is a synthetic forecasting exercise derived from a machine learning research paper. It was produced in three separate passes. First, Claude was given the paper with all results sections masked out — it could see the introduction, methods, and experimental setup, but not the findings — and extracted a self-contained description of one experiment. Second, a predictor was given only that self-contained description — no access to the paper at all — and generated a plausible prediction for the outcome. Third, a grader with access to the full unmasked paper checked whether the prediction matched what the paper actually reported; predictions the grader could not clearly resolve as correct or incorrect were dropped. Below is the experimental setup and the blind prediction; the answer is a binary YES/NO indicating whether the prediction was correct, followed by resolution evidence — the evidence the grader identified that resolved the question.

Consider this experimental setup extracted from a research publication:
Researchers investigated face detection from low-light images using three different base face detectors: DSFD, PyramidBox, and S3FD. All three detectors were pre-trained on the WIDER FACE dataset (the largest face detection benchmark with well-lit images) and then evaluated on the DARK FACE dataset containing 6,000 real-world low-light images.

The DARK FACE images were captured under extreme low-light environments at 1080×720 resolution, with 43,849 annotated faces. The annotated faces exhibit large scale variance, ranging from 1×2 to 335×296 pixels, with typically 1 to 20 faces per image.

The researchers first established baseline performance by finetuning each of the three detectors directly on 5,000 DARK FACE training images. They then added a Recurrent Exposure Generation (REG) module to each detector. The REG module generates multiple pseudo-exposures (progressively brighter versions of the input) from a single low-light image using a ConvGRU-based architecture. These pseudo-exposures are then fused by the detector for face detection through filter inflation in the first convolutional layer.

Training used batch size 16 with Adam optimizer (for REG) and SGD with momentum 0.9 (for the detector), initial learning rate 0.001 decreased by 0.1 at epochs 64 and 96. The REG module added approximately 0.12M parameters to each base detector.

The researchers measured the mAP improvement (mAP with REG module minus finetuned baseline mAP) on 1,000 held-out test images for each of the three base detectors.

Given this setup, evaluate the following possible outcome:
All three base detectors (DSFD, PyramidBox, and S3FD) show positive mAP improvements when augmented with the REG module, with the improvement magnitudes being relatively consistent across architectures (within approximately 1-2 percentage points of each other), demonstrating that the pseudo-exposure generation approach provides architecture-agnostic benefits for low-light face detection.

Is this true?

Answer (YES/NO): NO